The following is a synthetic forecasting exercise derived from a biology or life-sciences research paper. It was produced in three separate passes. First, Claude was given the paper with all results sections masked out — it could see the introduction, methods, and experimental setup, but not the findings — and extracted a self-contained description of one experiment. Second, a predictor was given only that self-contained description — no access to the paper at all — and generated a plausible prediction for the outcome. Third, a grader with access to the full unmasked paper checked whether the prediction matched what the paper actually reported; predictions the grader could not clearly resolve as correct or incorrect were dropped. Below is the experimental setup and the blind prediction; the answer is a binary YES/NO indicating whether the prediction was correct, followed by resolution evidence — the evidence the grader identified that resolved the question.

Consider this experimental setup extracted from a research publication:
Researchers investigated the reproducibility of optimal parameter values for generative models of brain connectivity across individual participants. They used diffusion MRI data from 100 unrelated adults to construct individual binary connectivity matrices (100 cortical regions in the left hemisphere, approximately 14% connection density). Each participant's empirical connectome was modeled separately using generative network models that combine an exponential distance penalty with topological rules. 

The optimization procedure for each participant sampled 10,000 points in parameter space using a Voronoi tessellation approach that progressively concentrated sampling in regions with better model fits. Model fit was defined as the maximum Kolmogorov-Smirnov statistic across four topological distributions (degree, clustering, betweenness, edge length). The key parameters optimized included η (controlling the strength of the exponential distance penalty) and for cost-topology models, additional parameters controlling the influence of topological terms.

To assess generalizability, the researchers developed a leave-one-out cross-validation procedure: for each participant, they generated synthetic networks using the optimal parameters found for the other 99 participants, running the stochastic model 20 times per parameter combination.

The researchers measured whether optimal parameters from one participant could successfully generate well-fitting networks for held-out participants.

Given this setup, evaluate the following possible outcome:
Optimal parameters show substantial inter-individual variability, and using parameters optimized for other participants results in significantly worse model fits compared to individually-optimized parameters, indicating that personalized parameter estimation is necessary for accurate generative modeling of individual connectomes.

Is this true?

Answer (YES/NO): NO